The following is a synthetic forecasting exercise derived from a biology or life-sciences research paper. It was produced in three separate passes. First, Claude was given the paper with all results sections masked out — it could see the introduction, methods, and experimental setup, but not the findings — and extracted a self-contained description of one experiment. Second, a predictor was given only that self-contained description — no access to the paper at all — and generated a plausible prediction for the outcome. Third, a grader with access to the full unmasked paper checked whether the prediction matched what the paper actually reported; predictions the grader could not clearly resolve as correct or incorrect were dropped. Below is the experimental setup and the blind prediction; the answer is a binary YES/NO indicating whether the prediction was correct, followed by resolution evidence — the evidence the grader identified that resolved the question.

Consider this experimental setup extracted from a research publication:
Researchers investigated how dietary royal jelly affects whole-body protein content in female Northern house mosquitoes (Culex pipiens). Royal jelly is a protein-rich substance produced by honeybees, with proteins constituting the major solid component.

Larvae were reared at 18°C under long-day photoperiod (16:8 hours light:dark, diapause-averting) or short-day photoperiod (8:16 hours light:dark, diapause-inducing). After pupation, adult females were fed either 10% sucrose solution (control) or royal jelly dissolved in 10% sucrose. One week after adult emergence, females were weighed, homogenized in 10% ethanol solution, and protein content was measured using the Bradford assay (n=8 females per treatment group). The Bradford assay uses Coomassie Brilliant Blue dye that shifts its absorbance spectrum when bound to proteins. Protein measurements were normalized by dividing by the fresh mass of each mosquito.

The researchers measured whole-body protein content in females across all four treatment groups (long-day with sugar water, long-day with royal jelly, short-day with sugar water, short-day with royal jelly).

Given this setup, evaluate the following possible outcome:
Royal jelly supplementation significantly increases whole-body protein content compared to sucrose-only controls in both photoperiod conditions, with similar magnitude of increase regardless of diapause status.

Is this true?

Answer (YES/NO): NO